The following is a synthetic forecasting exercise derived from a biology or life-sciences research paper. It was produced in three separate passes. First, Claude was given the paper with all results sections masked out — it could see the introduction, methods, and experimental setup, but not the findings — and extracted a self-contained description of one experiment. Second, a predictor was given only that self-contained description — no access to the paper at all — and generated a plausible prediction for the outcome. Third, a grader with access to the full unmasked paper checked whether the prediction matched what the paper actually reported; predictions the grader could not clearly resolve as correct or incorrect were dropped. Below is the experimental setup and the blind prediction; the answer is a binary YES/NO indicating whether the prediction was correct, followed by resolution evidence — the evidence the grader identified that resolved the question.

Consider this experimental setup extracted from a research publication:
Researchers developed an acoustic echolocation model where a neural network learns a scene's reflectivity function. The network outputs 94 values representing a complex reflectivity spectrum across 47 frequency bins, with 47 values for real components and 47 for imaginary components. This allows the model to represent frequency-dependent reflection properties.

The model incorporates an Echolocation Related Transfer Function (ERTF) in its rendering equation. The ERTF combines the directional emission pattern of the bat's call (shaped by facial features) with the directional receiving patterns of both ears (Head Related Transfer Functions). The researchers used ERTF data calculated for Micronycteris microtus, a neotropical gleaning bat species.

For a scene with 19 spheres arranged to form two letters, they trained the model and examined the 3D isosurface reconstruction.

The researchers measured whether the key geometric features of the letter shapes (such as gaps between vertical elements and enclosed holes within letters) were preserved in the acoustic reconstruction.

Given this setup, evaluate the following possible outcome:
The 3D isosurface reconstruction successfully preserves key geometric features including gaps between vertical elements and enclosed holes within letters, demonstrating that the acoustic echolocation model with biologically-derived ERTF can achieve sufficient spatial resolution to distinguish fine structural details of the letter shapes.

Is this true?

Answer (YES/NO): YES